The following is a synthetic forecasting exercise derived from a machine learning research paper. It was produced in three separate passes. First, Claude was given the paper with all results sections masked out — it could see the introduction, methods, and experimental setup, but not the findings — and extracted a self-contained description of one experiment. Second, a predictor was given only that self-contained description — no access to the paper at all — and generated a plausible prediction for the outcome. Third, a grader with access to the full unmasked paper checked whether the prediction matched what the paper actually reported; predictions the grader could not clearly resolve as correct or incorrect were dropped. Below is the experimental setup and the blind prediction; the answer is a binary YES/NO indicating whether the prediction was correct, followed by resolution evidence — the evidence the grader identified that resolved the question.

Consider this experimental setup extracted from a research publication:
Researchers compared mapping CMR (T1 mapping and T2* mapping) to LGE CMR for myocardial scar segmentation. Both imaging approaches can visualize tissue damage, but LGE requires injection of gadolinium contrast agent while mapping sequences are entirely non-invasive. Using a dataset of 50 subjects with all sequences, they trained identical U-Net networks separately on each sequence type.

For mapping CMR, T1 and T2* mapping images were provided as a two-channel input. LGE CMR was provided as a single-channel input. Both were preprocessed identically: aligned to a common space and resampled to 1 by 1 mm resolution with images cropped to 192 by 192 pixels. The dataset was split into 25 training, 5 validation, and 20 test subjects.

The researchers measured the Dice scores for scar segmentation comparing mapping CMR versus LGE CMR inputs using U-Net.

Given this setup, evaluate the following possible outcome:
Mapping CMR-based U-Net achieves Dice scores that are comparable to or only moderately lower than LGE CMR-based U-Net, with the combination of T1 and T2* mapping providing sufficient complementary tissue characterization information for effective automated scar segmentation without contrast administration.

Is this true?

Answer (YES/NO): NO